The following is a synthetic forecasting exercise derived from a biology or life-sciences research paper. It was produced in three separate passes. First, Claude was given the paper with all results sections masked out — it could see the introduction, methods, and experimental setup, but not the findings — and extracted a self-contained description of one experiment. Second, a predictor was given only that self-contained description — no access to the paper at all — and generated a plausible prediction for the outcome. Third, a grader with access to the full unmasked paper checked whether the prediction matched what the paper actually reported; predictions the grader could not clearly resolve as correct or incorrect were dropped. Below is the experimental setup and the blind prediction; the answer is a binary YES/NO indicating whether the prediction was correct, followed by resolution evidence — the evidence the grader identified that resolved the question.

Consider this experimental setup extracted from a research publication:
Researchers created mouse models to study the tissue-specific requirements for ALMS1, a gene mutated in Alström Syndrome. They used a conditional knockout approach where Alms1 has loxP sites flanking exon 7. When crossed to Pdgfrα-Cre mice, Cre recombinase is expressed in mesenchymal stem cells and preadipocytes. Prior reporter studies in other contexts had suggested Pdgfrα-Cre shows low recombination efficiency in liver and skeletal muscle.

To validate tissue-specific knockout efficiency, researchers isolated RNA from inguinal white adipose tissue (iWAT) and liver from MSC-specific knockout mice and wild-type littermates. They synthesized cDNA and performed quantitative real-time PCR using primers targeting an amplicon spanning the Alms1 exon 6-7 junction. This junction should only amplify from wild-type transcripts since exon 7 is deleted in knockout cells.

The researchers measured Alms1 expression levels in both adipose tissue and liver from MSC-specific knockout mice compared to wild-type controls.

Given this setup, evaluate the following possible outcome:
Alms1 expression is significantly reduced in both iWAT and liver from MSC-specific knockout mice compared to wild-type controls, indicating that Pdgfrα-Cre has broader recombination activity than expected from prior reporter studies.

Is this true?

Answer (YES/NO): NO